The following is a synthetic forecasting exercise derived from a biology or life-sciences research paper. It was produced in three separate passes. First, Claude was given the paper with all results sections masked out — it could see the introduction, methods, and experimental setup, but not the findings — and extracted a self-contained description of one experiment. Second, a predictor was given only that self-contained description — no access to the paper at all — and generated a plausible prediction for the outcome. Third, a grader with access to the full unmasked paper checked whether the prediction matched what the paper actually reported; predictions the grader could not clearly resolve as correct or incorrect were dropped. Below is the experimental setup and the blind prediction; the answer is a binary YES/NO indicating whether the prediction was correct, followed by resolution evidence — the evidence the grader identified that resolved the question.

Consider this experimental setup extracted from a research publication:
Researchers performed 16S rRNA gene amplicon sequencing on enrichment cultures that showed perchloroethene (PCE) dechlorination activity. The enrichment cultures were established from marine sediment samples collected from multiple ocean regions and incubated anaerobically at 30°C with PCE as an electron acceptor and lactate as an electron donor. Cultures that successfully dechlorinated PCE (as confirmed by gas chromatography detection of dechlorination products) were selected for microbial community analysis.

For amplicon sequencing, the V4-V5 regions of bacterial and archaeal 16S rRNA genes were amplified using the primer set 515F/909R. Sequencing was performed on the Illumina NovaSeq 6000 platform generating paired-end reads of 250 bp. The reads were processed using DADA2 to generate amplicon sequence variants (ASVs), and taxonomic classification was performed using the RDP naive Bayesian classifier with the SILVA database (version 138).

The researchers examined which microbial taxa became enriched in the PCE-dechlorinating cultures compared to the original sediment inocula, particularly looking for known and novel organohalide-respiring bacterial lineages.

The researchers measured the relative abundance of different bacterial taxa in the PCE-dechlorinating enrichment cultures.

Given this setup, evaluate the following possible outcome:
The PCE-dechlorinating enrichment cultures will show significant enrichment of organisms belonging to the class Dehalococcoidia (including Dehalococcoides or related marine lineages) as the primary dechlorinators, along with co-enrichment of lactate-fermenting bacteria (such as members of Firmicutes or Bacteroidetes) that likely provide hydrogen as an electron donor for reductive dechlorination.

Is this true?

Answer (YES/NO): NO